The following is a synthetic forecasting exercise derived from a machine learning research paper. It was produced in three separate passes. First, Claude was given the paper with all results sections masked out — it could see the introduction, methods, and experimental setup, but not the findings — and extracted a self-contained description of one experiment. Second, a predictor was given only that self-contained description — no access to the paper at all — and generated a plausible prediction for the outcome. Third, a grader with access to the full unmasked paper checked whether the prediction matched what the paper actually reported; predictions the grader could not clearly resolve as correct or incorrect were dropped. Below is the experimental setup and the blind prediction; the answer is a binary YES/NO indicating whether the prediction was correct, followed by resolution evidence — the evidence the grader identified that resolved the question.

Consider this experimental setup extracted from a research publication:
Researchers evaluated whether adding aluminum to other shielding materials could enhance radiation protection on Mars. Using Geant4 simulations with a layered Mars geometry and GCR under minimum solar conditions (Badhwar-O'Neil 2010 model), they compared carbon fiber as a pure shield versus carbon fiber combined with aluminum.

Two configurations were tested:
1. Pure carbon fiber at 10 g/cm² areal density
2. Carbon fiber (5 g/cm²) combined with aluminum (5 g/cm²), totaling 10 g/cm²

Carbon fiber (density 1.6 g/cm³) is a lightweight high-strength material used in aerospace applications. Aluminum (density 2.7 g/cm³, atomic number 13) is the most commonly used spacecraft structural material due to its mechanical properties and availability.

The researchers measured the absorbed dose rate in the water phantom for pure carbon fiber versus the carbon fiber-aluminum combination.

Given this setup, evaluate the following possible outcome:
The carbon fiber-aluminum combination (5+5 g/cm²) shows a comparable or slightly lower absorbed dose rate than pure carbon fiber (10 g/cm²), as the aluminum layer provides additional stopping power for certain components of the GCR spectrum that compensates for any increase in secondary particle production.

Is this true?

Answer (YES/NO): NO